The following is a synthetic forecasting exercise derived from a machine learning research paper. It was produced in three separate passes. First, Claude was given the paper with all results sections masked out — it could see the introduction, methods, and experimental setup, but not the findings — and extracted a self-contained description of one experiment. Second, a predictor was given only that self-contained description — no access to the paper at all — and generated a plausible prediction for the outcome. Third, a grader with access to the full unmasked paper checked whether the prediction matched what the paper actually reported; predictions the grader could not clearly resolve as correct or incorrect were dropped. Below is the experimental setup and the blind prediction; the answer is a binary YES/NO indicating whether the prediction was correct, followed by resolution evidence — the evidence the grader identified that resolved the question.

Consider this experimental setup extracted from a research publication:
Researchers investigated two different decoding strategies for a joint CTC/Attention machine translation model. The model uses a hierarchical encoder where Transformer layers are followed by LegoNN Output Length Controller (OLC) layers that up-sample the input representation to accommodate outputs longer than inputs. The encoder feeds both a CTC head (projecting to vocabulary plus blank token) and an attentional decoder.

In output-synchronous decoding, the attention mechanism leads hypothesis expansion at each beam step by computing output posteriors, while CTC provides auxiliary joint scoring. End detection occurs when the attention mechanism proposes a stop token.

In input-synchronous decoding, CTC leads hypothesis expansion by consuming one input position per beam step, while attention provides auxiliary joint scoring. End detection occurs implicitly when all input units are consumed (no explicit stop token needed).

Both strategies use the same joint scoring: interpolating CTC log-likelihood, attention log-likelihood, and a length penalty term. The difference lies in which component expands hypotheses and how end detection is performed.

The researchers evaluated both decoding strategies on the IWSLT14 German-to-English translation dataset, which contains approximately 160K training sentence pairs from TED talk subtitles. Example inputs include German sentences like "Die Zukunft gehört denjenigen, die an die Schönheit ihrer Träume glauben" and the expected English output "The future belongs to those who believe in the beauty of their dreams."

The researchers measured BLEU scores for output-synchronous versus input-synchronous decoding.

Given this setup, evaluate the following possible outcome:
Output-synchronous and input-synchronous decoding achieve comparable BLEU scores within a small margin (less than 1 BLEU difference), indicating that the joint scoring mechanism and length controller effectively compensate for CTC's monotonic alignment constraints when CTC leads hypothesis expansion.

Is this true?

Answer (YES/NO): YES